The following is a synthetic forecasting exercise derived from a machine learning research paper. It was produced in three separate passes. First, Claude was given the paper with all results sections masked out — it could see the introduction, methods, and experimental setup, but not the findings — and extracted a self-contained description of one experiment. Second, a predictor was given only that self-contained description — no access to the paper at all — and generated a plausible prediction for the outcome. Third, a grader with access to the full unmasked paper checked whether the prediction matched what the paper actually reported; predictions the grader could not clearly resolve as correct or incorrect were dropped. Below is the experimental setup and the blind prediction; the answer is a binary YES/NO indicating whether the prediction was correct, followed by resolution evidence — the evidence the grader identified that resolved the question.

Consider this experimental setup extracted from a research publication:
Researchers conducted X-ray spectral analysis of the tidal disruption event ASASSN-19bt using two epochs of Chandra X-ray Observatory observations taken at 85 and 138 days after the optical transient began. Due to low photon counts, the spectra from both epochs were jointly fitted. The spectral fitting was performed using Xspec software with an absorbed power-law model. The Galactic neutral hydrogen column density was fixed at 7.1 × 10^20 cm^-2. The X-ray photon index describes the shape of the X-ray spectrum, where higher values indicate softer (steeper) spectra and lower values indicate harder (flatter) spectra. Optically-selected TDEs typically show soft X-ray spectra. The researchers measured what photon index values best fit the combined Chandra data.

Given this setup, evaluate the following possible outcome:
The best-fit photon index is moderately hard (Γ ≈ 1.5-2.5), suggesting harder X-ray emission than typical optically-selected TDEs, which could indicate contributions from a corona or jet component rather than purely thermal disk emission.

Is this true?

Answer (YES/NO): YES